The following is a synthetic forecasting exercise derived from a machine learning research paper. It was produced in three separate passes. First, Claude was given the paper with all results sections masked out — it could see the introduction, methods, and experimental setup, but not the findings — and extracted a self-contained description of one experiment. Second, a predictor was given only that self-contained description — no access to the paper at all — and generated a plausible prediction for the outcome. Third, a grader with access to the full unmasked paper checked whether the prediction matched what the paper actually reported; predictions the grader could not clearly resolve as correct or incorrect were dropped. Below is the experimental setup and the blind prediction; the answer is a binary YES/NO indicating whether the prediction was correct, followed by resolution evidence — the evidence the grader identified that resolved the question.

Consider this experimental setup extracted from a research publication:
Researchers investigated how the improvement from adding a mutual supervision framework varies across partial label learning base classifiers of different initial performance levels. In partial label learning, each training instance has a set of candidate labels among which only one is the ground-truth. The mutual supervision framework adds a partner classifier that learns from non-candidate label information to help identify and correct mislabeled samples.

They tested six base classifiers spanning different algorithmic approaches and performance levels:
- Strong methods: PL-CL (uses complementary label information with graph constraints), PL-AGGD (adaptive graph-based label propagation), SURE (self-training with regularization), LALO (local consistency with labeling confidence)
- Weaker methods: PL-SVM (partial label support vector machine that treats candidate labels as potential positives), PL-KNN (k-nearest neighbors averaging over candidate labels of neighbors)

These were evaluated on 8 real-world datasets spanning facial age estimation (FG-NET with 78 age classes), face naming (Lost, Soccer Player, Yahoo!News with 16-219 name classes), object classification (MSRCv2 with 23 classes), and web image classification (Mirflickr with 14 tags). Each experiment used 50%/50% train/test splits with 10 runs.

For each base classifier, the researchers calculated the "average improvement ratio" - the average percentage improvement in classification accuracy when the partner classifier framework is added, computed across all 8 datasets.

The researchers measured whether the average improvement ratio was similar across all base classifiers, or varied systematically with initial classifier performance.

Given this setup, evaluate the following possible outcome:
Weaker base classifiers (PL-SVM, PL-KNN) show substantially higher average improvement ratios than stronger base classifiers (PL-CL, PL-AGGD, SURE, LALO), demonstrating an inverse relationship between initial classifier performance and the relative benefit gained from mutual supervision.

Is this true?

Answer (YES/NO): YES